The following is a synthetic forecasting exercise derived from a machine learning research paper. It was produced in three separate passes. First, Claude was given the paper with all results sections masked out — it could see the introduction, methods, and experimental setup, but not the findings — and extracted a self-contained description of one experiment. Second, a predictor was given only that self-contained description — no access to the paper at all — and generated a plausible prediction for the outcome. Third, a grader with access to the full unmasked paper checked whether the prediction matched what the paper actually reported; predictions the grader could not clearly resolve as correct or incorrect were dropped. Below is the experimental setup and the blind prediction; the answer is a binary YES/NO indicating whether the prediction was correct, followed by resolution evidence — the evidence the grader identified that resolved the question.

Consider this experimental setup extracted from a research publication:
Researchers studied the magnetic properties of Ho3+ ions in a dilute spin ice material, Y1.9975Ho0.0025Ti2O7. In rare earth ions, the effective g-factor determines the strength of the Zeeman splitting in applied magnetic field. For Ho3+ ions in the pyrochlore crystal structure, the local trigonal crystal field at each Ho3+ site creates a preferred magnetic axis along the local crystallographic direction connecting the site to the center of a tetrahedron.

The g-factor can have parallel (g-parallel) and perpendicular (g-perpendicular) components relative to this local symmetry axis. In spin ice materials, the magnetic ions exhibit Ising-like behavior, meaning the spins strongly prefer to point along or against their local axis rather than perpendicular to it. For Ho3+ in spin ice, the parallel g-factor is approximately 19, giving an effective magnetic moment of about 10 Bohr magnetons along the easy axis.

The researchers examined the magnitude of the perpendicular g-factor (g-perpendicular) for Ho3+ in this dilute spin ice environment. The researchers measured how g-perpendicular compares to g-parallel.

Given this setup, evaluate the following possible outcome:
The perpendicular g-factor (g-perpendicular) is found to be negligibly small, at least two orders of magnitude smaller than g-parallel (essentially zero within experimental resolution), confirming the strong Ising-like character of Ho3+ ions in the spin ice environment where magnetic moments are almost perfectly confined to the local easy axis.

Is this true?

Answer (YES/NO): YES